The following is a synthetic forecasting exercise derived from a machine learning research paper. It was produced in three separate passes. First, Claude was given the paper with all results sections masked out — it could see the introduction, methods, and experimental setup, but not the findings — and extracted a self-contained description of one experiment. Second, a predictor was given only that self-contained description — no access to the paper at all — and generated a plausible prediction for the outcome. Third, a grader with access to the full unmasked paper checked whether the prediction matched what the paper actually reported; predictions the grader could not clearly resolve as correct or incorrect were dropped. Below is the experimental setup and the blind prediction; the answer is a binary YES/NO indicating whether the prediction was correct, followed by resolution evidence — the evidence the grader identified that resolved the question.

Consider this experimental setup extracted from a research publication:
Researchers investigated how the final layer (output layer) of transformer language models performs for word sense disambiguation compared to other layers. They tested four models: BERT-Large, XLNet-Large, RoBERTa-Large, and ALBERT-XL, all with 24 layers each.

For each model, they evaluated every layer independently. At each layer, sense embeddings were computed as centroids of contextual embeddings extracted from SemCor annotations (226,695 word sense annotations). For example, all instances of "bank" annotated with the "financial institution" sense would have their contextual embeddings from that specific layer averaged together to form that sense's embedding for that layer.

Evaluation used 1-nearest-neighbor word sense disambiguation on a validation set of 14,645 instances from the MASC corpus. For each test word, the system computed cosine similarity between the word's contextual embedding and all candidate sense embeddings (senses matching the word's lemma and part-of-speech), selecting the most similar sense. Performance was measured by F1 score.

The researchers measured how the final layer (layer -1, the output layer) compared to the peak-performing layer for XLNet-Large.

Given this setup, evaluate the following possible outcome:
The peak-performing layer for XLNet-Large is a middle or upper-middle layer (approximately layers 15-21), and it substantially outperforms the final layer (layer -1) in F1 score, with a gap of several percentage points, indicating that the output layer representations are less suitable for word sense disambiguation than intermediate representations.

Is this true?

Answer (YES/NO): NO